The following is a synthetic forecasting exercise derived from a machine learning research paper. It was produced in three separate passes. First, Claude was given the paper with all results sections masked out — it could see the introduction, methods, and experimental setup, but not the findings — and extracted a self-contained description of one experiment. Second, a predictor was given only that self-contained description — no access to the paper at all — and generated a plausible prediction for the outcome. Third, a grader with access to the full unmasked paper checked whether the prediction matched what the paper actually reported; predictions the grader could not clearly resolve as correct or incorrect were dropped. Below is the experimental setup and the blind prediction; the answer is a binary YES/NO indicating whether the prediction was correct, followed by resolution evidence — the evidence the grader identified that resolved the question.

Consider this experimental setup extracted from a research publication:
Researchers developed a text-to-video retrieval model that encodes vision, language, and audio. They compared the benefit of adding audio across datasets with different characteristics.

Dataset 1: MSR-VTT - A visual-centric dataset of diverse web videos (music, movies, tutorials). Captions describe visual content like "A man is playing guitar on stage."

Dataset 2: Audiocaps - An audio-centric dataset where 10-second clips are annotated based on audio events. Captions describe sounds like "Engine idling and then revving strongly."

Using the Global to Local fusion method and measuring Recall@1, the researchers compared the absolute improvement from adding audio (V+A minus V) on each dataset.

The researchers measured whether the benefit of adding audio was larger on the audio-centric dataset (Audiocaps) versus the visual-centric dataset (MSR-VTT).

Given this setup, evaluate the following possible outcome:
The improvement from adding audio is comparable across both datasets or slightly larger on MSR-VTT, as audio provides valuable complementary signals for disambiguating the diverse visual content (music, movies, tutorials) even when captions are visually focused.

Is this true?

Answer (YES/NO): NO